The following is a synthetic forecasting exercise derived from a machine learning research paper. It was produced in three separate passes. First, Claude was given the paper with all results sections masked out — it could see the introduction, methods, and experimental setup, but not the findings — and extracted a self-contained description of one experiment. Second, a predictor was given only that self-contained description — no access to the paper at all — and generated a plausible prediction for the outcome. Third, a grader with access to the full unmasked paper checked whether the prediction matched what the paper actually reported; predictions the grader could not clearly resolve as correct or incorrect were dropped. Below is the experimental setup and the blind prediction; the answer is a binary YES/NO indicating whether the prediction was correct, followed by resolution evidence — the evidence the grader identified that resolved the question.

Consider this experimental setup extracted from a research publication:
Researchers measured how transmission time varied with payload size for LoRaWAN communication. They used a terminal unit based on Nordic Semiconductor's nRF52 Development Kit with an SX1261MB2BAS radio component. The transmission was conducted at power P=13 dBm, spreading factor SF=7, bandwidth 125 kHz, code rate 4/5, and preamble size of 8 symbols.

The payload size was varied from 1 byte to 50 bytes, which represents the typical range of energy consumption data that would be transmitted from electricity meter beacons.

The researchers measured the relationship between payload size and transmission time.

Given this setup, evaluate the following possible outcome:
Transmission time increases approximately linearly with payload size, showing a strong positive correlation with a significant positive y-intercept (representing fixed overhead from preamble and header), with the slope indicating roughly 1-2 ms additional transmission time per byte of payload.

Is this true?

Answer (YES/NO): NO